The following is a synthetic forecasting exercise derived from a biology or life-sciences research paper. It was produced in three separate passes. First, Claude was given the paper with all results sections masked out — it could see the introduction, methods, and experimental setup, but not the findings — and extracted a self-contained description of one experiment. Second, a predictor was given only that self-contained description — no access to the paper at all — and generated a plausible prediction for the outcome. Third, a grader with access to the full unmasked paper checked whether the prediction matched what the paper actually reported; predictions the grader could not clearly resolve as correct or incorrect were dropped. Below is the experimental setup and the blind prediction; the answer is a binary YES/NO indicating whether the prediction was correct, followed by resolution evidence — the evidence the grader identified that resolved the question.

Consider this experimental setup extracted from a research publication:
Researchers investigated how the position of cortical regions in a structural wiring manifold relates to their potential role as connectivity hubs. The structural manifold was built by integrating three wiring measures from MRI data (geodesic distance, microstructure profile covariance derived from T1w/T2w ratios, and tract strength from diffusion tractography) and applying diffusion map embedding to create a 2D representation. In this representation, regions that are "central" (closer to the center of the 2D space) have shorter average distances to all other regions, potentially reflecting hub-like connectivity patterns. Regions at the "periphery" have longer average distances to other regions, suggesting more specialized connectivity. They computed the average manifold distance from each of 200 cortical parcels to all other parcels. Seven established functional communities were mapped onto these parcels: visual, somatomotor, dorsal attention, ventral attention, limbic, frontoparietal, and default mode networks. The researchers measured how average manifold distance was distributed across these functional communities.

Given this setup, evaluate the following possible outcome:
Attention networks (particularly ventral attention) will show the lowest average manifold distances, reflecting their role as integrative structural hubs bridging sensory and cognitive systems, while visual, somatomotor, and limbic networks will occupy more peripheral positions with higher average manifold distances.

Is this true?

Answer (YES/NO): NO